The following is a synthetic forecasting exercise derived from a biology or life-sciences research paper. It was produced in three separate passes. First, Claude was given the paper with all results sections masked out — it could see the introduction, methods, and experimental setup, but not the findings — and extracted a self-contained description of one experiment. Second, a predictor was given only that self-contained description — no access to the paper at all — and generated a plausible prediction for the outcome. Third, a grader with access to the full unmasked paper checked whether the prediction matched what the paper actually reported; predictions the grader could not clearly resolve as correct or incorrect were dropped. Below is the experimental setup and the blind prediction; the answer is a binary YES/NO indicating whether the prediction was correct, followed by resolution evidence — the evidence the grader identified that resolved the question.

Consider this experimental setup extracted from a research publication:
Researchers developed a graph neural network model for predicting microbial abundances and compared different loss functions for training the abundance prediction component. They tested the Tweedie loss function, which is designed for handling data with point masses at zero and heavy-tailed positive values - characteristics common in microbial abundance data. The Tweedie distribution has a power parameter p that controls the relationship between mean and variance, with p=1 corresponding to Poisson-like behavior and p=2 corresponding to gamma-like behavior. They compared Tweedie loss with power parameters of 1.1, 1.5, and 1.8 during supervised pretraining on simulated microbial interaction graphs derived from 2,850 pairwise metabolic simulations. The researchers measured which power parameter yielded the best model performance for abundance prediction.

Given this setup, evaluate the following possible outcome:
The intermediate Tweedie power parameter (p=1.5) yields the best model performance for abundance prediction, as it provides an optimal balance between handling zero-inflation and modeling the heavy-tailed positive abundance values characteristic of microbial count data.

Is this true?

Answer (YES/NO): YES